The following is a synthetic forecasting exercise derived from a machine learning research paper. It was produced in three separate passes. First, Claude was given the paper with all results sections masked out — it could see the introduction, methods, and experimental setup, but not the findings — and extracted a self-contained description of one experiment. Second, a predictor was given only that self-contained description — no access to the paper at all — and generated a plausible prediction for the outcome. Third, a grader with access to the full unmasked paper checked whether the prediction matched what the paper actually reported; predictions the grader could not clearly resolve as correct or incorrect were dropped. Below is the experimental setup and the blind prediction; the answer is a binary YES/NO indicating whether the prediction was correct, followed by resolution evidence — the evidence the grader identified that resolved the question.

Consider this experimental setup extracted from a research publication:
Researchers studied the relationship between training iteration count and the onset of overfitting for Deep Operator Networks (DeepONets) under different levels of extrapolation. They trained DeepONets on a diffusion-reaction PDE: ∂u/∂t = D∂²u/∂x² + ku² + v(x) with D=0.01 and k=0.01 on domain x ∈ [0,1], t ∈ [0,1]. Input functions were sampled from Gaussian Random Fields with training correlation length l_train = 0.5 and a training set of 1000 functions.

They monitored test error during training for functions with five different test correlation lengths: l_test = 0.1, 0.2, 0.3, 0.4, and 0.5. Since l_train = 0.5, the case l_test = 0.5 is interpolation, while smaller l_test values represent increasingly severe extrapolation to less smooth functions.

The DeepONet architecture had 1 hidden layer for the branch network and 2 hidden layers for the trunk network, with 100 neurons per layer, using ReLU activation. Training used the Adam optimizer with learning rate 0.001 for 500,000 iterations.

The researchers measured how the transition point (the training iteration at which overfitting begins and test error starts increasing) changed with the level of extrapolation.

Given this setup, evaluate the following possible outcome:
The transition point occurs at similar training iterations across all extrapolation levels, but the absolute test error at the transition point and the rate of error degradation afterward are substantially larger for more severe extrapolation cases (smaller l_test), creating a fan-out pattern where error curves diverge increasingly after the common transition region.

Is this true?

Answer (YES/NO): NO